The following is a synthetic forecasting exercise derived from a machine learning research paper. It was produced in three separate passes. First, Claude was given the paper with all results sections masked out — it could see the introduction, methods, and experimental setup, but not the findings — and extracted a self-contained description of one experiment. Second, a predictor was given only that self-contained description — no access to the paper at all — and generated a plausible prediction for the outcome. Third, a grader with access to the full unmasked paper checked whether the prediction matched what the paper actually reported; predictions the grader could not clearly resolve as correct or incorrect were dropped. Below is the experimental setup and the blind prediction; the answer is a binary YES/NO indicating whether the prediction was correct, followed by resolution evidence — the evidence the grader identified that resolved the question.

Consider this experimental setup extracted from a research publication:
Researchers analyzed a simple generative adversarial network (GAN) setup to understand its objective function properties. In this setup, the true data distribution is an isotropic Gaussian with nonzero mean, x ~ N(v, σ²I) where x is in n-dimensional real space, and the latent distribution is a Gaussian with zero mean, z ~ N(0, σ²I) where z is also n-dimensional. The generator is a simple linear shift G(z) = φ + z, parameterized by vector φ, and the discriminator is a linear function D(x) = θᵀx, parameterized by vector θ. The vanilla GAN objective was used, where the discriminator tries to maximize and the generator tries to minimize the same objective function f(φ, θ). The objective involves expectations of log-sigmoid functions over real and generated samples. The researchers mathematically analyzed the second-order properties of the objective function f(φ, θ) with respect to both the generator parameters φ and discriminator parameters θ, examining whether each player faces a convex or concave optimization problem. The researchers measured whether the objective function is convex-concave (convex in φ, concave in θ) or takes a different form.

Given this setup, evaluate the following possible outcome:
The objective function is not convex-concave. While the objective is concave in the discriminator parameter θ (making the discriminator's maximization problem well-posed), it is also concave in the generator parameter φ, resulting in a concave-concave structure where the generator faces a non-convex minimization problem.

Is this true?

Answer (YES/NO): YES